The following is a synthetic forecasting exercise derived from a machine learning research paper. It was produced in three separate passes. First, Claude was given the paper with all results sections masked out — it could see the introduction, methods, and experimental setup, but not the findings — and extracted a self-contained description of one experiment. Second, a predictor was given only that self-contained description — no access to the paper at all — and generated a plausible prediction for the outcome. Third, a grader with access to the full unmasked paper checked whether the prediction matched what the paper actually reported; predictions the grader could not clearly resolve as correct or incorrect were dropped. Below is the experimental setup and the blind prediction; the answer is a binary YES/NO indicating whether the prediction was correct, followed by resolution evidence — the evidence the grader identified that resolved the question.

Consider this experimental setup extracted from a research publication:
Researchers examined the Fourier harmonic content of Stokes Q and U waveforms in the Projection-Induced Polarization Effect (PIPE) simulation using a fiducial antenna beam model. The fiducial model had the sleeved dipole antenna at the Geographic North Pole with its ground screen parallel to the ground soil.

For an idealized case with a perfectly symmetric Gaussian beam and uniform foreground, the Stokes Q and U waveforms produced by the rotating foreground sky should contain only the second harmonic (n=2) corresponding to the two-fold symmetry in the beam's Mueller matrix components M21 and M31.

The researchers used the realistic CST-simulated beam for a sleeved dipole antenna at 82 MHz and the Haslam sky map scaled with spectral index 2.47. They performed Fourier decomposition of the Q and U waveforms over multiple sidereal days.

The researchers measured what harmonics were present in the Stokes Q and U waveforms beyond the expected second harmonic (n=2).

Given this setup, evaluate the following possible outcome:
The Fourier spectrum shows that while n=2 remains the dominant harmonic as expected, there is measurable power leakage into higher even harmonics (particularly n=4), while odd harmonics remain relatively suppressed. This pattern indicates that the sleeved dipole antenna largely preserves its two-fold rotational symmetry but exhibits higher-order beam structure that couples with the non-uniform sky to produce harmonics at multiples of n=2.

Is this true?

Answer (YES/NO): NO